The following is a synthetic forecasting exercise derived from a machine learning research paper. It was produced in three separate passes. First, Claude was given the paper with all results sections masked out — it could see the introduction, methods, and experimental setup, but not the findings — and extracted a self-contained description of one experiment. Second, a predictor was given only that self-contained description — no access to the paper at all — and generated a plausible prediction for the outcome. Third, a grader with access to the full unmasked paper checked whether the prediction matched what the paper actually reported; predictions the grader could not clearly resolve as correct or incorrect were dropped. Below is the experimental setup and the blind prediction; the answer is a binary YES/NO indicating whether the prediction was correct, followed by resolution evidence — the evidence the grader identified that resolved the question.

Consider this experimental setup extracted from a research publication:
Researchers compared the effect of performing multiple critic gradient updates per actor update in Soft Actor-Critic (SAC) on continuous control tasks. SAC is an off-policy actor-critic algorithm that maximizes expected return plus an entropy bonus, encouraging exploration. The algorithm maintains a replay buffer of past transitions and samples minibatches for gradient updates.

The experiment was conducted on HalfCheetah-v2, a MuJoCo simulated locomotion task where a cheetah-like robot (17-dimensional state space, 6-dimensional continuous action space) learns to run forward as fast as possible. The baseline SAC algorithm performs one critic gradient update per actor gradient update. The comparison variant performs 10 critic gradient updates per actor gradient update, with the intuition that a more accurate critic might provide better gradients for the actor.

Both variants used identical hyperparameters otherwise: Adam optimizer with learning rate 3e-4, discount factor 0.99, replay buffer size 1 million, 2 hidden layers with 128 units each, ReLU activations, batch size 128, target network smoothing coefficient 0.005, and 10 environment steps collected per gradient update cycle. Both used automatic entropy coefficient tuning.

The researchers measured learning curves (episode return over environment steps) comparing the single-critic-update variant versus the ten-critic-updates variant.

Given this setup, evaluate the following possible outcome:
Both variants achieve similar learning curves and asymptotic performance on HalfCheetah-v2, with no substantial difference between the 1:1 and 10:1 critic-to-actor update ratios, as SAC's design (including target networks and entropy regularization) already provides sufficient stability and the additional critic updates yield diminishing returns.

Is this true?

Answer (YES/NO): NO